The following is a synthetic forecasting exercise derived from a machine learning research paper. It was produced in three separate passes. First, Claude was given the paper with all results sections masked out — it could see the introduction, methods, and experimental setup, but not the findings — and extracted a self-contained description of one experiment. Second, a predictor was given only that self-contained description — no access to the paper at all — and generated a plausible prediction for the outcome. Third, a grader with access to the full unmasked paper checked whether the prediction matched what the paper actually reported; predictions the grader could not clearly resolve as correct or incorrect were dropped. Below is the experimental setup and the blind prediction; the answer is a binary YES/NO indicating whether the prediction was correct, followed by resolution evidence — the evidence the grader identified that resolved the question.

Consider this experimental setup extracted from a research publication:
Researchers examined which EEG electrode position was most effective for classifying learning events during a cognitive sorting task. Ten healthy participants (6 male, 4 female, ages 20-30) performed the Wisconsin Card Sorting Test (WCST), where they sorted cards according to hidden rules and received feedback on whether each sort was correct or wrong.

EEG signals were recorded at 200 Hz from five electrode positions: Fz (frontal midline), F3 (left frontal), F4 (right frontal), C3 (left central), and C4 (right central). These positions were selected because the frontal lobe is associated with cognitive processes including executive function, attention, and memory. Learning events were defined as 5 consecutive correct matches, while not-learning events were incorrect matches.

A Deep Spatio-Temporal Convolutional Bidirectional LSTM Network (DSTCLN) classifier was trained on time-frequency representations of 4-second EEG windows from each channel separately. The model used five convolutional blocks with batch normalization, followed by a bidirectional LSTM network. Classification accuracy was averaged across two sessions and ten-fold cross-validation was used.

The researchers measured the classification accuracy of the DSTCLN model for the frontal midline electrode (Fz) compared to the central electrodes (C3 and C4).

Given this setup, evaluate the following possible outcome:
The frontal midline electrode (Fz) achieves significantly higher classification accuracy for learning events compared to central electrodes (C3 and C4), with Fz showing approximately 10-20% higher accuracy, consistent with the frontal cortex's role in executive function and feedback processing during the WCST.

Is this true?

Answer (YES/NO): NO